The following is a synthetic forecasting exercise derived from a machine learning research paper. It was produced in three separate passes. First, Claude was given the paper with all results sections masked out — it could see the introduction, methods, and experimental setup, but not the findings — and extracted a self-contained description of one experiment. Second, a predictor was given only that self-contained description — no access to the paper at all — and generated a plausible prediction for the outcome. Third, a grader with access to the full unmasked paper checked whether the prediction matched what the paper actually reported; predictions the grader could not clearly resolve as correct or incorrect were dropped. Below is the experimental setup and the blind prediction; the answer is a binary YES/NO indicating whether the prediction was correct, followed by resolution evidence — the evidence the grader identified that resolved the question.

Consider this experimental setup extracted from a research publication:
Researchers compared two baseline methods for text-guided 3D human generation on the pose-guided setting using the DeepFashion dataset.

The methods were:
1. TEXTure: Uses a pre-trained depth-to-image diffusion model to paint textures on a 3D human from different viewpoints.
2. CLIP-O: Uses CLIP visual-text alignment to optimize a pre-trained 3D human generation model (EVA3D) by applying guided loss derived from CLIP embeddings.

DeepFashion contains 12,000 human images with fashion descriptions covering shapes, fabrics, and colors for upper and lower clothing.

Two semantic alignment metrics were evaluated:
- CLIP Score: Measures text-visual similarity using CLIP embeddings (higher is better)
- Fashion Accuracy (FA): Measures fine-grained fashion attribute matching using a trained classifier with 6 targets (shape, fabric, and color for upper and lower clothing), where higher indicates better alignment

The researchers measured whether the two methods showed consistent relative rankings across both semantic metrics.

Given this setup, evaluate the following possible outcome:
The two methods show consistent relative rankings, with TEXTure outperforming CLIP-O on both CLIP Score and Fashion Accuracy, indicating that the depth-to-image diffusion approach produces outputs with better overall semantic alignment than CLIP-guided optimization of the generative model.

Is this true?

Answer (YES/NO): YES